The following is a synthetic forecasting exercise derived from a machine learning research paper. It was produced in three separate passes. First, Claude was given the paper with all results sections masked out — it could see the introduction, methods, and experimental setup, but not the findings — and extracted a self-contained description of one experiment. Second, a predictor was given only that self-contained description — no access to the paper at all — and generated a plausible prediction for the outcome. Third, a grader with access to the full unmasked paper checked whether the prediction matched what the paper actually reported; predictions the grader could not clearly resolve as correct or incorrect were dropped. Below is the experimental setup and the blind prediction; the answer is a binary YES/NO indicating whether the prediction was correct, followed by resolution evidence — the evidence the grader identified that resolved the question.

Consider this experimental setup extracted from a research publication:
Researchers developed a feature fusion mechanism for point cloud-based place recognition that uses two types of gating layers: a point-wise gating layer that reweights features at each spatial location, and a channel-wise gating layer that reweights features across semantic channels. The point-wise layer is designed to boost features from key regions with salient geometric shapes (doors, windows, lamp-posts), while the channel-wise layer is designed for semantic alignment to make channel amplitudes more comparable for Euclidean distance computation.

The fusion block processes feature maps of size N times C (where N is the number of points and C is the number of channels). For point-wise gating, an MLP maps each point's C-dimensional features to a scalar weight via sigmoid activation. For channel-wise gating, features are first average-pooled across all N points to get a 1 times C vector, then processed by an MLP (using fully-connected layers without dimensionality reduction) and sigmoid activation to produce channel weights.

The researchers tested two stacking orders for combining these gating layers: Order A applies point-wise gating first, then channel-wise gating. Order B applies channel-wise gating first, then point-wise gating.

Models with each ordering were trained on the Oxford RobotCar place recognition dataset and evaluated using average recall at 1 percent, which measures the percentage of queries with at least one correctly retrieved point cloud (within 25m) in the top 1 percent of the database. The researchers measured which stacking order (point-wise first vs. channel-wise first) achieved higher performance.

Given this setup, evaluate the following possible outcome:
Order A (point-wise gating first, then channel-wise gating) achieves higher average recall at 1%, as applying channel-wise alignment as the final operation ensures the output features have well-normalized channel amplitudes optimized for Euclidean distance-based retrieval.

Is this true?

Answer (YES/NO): NO